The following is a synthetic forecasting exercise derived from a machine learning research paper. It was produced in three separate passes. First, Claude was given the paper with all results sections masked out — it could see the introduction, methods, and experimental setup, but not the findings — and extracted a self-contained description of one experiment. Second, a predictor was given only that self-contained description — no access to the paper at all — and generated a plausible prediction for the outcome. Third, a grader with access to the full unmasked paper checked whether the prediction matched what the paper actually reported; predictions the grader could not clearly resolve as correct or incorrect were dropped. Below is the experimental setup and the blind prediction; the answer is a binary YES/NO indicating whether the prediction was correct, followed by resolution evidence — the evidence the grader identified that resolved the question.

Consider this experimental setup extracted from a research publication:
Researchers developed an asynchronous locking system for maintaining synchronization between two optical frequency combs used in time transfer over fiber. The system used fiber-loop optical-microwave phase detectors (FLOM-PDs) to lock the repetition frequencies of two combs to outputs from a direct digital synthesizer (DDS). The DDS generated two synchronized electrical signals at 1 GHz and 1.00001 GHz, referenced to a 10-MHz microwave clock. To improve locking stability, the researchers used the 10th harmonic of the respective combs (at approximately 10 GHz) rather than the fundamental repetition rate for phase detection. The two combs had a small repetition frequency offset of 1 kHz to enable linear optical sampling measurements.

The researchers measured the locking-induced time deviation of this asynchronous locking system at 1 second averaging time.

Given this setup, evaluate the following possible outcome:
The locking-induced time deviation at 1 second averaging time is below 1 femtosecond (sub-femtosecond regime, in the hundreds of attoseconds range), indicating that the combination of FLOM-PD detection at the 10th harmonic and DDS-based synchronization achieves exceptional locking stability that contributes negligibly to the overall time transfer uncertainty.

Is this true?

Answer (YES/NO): NO